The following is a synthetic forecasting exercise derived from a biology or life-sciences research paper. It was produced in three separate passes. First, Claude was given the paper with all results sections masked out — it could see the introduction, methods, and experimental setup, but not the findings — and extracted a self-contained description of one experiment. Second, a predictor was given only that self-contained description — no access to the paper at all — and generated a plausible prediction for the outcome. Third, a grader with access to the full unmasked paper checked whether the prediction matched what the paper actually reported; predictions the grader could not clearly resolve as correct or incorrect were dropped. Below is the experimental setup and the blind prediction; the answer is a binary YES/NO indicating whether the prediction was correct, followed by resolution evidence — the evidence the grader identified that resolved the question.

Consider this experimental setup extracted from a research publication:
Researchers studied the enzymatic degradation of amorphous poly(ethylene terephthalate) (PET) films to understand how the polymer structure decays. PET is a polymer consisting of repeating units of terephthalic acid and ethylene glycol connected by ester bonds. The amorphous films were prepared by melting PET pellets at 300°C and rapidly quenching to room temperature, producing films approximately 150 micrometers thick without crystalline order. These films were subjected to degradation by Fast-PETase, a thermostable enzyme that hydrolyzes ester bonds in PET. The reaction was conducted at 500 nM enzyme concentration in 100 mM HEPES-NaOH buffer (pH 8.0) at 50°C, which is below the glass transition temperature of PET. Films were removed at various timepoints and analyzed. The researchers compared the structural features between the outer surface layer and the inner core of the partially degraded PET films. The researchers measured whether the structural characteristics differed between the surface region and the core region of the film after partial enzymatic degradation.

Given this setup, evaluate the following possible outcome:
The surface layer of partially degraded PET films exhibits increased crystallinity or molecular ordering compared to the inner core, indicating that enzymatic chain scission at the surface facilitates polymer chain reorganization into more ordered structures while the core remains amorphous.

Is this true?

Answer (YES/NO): NO